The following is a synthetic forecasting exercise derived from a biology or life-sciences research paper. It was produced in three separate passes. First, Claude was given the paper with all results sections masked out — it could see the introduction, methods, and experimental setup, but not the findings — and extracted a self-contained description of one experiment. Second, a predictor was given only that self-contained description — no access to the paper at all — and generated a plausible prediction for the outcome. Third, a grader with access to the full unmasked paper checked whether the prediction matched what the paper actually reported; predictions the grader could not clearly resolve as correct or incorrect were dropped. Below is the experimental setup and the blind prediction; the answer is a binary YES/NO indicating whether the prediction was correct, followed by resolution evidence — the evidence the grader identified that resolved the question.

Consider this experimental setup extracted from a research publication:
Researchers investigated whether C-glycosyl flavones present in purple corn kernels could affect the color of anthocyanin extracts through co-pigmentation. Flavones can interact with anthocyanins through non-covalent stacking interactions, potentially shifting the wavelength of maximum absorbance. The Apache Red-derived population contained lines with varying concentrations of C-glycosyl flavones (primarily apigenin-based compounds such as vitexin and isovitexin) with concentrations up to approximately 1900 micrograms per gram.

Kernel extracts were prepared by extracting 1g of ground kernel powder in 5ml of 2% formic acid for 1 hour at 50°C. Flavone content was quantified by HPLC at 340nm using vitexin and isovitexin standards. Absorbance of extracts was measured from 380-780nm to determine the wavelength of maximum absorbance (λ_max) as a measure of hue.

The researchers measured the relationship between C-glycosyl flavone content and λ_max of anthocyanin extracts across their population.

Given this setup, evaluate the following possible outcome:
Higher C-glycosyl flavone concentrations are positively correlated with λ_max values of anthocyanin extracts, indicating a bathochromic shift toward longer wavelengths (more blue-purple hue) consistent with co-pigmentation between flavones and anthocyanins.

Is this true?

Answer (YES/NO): NO